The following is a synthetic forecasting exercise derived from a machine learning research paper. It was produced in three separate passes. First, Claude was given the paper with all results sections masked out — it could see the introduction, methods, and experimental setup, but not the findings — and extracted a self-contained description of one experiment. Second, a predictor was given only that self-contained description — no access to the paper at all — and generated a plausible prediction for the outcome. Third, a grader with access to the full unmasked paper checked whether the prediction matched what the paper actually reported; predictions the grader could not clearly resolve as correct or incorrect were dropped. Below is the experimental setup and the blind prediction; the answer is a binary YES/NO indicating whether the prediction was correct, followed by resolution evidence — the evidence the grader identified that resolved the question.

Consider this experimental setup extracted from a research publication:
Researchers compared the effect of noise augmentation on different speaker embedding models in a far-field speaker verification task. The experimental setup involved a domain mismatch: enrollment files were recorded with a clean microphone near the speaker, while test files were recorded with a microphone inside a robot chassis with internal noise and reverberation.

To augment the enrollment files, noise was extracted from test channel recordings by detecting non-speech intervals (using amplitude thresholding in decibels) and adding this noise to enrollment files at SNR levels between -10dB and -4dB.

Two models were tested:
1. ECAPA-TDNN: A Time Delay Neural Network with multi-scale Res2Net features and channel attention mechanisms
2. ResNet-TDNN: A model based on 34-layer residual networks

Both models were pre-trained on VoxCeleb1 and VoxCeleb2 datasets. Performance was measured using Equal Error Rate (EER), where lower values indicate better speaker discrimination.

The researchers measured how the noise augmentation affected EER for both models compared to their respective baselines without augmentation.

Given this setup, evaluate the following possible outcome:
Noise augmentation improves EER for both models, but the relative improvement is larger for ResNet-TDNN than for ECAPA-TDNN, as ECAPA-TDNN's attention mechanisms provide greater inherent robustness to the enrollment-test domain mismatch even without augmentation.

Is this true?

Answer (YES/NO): NO